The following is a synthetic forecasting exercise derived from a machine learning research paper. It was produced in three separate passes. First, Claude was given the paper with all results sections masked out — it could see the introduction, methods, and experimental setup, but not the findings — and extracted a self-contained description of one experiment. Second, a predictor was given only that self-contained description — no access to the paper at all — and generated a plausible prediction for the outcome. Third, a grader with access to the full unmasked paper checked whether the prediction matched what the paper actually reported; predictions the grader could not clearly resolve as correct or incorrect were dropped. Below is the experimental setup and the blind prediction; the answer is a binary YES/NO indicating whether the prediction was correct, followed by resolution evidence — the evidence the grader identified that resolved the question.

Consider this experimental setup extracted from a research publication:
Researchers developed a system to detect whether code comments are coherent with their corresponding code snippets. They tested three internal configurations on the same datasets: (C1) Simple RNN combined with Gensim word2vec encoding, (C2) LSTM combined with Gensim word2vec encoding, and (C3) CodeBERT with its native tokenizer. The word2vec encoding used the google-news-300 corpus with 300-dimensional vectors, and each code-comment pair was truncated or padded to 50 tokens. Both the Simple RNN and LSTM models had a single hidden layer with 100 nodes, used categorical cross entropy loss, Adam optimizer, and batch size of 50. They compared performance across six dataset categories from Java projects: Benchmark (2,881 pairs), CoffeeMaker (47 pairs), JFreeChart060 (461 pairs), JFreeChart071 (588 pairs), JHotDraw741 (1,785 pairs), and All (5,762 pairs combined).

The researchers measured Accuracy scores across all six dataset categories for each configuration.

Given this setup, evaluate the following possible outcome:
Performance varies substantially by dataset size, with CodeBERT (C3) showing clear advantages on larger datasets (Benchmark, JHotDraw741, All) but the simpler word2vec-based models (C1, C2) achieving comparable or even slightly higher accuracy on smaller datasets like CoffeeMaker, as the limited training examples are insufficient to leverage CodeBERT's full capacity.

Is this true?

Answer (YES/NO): NO